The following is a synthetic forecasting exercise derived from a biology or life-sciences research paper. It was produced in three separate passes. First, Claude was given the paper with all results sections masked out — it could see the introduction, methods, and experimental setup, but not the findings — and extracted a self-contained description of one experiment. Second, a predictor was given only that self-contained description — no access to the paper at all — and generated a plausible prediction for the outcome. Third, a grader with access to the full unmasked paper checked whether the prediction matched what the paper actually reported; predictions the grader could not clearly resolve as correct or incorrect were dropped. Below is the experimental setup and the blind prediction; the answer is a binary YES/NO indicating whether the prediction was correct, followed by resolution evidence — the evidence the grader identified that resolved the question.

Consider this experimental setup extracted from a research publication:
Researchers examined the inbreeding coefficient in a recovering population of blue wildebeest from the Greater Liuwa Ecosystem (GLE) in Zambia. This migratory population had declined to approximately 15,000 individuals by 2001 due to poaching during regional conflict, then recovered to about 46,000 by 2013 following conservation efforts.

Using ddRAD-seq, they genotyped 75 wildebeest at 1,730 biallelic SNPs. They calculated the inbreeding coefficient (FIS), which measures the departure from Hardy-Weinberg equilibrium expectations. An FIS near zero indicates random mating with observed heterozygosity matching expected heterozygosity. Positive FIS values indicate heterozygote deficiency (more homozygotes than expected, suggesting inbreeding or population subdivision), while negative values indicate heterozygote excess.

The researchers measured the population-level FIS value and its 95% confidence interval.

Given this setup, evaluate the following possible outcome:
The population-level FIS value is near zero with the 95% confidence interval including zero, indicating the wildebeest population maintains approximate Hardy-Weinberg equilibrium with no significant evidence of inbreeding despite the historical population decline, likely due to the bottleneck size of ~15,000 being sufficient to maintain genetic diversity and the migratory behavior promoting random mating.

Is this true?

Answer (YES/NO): NO